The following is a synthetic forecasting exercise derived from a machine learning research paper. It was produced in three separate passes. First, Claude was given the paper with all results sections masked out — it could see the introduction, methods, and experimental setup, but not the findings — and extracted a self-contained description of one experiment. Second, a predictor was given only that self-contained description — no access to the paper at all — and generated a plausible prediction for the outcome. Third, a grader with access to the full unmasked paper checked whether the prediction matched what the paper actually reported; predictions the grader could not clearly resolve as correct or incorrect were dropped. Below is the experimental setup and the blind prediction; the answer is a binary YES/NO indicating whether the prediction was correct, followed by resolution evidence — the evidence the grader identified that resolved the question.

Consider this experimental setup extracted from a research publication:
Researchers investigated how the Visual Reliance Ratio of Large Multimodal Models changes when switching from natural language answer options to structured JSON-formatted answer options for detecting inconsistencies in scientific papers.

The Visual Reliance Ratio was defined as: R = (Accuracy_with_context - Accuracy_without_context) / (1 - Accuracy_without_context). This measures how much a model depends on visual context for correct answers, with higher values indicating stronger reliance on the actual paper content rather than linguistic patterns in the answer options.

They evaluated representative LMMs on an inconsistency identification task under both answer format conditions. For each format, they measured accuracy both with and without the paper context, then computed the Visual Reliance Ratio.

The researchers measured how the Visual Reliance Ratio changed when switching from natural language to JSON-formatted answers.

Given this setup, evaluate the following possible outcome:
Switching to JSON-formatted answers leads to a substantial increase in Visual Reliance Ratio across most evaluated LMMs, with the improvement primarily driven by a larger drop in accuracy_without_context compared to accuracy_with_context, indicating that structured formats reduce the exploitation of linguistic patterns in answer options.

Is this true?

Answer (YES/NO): YES